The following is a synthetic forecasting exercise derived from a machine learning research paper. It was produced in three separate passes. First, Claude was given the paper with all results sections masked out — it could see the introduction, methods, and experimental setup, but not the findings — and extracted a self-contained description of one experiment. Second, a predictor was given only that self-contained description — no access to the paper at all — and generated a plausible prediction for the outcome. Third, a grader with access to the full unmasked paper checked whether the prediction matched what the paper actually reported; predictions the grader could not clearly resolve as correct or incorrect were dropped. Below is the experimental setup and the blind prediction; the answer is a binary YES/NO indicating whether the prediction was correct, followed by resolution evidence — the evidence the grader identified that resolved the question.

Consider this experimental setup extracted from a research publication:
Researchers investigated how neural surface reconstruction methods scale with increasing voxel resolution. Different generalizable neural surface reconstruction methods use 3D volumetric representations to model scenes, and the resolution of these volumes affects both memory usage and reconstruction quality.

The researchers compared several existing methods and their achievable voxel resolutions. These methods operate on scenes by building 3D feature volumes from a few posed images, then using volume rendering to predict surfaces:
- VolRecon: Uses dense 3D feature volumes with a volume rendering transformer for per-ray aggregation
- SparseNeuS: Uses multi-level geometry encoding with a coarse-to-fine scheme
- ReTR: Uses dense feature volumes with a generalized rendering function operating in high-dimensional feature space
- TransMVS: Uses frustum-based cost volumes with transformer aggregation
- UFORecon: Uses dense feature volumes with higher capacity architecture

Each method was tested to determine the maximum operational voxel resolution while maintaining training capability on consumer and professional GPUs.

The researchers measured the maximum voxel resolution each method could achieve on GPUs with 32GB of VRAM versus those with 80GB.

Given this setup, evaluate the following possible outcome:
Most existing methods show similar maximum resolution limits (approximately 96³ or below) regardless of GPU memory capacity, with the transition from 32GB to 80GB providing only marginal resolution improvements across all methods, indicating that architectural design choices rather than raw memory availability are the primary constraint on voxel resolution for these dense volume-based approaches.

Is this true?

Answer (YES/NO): NO